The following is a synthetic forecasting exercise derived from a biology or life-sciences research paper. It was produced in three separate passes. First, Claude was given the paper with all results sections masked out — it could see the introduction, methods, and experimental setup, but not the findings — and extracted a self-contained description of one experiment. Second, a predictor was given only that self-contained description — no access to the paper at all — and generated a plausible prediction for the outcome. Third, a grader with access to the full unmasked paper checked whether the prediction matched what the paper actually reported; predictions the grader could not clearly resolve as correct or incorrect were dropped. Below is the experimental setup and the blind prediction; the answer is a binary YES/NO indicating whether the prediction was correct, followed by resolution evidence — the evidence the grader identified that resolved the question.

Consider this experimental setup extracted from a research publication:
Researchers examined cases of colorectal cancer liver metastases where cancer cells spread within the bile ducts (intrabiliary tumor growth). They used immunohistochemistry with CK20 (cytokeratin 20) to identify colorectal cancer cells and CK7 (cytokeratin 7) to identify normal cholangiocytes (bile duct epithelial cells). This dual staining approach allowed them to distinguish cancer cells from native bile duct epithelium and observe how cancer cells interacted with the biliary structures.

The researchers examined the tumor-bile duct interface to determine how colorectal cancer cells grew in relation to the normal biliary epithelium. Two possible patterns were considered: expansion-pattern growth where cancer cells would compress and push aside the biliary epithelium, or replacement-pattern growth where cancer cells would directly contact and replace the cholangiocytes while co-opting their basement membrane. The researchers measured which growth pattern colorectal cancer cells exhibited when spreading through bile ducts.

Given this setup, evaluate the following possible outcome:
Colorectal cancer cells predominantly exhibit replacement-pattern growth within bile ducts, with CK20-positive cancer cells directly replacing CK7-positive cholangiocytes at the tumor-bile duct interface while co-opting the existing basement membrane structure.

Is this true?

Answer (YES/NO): YES